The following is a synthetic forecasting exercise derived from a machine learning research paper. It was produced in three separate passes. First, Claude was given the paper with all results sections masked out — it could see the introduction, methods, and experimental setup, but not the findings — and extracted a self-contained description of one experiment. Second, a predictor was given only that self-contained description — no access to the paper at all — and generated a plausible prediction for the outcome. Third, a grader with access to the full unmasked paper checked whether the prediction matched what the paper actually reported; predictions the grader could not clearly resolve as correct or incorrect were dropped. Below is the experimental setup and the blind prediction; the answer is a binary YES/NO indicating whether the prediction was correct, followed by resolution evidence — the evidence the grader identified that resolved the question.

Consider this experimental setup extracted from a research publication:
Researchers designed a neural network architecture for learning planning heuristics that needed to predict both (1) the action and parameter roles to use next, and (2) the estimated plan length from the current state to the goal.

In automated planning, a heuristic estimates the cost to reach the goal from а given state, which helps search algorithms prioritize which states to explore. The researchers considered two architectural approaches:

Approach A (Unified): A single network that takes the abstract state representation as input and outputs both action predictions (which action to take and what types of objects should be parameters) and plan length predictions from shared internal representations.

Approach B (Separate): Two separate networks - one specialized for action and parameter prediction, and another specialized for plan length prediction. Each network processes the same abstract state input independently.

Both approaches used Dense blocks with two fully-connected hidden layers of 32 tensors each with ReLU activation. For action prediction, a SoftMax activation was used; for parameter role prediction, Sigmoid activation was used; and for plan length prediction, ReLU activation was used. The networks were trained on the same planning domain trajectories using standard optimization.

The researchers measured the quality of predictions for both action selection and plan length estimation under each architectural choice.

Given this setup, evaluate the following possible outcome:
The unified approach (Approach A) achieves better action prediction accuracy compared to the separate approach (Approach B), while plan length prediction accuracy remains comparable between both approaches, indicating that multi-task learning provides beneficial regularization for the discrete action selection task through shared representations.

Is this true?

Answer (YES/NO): NO